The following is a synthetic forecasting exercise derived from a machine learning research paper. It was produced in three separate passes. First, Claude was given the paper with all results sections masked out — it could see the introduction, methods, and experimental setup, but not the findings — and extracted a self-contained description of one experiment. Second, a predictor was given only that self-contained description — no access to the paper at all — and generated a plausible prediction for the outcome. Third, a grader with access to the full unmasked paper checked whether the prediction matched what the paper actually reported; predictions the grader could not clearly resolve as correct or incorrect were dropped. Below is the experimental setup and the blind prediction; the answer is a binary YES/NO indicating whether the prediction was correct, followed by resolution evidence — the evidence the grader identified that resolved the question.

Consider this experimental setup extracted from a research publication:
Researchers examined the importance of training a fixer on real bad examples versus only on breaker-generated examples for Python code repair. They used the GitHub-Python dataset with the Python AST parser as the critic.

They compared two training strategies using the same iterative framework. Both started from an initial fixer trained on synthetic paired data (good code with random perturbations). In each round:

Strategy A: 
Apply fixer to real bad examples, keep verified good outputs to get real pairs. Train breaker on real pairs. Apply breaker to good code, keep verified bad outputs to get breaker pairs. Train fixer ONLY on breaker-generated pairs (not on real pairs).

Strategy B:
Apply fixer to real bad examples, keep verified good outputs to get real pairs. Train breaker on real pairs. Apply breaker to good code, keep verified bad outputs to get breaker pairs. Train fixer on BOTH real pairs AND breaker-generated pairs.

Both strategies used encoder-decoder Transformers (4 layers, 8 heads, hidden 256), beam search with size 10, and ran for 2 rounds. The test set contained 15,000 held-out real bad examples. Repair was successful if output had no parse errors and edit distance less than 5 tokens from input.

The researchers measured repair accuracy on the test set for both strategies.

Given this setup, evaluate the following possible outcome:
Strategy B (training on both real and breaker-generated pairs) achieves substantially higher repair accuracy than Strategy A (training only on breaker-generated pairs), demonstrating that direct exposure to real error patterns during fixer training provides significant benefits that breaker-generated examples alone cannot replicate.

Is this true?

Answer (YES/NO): YES